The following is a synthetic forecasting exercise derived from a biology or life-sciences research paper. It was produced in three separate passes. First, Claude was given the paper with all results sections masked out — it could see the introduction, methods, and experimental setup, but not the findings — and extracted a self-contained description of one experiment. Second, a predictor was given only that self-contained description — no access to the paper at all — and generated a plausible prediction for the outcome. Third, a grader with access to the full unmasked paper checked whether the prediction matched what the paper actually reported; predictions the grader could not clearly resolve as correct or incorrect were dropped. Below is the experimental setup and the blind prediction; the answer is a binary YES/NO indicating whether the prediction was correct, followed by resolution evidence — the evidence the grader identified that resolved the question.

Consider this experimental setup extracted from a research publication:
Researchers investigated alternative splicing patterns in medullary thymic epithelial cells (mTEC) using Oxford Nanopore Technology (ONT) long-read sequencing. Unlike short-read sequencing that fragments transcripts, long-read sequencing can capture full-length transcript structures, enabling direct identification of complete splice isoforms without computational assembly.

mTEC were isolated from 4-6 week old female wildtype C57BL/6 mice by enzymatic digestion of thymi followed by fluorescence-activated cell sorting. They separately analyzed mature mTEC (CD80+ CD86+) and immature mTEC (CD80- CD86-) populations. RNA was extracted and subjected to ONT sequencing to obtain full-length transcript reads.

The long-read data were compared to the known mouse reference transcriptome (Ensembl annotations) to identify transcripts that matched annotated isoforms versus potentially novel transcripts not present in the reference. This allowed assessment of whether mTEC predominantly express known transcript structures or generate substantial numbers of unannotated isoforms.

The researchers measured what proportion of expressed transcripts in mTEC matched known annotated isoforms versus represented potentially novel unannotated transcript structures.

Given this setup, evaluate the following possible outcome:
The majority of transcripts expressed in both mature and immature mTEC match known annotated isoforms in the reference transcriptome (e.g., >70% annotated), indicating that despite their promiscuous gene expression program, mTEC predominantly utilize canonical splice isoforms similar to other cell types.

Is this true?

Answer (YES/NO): NO